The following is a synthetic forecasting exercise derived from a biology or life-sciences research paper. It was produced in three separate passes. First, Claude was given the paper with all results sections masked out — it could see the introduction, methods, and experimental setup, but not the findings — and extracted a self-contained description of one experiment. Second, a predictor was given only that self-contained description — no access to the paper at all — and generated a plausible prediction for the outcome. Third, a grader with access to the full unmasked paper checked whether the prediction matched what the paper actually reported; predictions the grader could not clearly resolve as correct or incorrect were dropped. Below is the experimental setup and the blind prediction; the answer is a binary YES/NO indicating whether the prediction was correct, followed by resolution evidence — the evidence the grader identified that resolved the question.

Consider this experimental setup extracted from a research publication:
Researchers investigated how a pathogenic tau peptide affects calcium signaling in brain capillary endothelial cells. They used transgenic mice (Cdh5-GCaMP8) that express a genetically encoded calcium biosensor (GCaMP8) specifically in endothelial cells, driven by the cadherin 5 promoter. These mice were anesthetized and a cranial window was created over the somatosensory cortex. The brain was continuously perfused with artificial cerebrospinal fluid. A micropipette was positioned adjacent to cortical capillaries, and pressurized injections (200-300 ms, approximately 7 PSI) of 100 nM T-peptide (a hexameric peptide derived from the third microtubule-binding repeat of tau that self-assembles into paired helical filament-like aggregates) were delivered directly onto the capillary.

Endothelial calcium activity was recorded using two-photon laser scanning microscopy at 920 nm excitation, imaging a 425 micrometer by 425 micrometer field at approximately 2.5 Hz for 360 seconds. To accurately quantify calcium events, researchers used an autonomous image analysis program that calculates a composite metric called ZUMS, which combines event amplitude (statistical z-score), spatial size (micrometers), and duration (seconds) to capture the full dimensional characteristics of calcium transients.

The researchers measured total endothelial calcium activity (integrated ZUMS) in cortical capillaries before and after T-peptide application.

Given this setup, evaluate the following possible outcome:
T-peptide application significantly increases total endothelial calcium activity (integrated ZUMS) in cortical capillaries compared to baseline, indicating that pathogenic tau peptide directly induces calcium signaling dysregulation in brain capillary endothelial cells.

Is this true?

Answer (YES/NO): NO